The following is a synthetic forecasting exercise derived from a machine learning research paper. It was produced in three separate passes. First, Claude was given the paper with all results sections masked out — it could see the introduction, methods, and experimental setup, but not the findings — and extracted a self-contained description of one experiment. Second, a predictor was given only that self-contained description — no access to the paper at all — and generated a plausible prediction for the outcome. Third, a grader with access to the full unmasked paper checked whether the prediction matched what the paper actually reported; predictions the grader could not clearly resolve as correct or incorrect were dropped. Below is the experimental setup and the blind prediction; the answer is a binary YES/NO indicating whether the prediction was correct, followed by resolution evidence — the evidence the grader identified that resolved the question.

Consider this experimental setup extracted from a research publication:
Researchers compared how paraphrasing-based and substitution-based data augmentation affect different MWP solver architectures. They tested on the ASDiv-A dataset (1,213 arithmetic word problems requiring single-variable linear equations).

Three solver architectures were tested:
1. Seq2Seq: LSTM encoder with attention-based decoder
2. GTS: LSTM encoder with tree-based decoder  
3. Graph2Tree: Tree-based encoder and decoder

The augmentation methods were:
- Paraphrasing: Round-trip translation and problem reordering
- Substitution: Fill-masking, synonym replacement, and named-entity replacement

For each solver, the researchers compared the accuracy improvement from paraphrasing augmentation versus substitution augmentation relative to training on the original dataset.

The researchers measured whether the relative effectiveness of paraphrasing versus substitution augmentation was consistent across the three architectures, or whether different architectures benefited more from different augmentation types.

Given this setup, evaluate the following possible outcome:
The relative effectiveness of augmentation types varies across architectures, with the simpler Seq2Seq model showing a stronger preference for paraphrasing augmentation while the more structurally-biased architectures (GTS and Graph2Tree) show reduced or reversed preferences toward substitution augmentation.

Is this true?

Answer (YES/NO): YES